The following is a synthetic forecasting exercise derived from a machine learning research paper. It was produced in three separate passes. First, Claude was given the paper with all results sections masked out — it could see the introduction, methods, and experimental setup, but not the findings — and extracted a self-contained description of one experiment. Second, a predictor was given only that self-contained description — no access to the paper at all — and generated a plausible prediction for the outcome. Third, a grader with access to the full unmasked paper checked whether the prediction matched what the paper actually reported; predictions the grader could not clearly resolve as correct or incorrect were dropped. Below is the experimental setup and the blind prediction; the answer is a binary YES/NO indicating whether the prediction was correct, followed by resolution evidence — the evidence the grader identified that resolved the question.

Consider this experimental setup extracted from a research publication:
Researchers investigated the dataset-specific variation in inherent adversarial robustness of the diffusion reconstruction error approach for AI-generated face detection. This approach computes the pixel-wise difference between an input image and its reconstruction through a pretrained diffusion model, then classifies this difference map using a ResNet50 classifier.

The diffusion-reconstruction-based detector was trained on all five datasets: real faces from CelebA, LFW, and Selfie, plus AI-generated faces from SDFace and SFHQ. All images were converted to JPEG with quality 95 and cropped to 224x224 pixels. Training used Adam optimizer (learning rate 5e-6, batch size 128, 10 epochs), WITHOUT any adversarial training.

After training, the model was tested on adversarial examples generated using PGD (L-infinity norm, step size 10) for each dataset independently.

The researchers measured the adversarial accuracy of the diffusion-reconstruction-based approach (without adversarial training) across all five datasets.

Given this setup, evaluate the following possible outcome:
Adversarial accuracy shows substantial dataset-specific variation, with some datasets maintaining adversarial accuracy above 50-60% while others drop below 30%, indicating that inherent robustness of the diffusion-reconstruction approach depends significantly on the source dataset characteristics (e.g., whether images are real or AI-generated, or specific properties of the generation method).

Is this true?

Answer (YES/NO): NO